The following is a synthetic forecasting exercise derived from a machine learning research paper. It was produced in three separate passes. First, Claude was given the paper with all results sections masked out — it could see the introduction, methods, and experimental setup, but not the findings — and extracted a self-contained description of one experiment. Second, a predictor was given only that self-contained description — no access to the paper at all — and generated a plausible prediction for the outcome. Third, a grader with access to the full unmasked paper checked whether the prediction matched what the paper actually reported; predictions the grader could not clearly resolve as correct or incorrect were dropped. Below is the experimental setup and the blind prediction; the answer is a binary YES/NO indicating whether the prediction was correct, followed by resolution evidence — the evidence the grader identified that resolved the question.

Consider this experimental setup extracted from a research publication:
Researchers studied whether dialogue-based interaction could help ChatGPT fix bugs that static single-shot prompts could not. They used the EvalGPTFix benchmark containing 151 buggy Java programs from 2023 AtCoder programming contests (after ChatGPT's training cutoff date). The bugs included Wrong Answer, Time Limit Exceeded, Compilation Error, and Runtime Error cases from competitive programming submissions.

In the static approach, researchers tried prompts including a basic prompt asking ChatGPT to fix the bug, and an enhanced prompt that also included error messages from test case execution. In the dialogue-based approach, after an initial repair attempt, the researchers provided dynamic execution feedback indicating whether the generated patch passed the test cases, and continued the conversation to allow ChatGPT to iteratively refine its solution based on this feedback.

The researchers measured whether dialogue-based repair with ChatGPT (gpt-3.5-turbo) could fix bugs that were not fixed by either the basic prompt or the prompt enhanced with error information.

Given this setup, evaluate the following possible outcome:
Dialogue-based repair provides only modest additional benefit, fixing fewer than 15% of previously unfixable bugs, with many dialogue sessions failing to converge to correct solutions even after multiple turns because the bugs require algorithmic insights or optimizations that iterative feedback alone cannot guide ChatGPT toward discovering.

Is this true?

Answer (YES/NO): NO